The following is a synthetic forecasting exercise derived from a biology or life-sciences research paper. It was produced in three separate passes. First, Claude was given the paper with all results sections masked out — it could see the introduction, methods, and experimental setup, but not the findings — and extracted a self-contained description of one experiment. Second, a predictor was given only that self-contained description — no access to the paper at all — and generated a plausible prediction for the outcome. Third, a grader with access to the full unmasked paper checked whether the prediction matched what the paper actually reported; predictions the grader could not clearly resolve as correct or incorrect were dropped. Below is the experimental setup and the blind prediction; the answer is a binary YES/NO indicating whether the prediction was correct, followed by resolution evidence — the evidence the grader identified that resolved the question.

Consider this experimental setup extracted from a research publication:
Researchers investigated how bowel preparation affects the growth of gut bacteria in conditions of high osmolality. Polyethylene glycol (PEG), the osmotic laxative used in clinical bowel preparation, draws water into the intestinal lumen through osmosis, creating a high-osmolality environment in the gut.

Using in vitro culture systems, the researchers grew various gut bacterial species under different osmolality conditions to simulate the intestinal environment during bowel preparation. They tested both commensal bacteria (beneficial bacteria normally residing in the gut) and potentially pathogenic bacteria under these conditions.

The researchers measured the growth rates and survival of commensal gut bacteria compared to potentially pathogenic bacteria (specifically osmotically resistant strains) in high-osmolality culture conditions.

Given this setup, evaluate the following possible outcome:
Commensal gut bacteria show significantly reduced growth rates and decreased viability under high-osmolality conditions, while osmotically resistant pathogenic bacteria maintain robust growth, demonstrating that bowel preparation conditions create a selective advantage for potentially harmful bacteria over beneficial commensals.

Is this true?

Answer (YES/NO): YES